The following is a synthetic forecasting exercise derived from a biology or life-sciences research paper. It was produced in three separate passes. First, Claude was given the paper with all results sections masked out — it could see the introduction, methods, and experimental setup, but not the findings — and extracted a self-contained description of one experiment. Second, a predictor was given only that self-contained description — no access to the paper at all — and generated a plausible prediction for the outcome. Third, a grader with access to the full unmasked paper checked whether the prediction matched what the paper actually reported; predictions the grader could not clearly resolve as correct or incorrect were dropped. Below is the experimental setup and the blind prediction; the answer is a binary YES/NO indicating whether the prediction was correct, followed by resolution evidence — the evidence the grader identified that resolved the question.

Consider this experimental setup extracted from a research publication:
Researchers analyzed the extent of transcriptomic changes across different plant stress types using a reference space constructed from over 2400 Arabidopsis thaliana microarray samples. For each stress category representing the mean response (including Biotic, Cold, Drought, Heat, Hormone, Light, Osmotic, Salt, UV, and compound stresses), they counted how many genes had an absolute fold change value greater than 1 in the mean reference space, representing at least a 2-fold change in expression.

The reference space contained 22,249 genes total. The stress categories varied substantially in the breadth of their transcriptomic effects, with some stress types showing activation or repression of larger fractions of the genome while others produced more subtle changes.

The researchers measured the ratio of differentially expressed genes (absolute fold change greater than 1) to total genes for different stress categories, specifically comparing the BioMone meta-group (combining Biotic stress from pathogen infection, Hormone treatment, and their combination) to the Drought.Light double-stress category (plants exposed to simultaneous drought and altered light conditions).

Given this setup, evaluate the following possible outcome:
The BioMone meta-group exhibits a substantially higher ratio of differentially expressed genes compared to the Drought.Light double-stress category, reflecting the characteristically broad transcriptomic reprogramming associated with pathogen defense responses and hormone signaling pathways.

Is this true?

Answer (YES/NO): NO